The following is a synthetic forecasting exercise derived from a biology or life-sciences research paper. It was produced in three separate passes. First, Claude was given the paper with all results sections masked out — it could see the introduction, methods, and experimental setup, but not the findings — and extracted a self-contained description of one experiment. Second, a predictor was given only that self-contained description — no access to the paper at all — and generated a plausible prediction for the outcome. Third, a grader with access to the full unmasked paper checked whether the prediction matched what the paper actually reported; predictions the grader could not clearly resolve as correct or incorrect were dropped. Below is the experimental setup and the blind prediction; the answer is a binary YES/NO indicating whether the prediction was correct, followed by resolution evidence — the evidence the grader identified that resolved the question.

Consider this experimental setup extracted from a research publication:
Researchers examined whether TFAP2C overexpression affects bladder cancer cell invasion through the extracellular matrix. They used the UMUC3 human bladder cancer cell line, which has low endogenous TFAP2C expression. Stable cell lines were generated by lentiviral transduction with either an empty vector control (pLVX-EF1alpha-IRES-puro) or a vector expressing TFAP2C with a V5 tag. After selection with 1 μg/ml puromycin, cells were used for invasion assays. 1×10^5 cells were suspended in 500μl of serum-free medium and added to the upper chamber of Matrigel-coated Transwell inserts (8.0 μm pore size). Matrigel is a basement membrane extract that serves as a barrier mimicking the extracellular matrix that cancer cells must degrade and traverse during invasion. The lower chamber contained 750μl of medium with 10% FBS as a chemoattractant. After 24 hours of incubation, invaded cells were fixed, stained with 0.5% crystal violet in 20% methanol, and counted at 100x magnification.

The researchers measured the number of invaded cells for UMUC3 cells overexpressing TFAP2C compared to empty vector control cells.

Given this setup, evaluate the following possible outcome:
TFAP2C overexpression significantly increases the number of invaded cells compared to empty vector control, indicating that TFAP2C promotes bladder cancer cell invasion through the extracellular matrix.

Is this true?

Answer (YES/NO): YES